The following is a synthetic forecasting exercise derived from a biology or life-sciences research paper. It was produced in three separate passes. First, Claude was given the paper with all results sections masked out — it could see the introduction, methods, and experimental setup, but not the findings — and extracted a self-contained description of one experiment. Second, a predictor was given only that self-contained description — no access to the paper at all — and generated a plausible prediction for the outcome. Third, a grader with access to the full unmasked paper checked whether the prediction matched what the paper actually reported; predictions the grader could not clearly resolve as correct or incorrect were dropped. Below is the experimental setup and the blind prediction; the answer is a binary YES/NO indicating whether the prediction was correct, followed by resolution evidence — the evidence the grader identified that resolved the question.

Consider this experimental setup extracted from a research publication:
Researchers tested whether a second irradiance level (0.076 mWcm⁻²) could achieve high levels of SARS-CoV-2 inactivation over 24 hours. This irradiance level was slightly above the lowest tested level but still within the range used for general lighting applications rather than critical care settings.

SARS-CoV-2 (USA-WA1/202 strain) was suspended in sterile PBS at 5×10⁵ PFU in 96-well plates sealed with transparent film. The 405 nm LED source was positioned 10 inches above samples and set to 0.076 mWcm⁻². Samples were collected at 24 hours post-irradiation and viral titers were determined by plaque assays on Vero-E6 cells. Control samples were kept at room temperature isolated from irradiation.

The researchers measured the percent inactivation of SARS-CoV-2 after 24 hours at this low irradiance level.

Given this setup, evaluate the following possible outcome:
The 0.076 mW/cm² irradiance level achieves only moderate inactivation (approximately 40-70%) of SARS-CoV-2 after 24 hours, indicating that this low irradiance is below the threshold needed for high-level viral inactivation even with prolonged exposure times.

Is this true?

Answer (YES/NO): NO